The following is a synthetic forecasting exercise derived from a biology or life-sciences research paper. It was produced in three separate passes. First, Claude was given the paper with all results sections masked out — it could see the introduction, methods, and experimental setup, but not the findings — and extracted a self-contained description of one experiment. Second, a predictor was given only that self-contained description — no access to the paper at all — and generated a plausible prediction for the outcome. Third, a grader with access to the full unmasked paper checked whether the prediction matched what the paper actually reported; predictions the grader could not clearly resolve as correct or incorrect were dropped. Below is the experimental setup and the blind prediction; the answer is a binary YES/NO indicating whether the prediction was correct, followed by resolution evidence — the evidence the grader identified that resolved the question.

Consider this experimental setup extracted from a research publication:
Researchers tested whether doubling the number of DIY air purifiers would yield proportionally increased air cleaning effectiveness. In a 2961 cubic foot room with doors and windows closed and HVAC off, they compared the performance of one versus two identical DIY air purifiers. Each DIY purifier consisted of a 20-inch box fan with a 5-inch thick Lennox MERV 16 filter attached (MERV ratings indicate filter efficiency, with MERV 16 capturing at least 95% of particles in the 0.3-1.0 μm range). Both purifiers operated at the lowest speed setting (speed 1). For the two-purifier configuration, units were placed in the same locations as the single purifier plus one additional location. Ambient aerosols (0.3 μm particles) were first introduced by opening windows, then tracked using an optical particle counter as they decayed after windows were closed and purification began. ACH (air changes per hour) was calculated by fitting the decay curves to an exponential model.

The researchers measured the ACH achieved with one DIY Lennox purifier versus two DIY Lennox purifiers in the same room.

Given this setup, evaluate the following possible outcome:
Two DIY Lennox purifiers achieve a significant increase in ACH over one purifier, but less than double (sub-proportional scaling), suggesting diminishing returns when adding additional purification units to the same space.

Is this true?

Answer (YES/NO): NO